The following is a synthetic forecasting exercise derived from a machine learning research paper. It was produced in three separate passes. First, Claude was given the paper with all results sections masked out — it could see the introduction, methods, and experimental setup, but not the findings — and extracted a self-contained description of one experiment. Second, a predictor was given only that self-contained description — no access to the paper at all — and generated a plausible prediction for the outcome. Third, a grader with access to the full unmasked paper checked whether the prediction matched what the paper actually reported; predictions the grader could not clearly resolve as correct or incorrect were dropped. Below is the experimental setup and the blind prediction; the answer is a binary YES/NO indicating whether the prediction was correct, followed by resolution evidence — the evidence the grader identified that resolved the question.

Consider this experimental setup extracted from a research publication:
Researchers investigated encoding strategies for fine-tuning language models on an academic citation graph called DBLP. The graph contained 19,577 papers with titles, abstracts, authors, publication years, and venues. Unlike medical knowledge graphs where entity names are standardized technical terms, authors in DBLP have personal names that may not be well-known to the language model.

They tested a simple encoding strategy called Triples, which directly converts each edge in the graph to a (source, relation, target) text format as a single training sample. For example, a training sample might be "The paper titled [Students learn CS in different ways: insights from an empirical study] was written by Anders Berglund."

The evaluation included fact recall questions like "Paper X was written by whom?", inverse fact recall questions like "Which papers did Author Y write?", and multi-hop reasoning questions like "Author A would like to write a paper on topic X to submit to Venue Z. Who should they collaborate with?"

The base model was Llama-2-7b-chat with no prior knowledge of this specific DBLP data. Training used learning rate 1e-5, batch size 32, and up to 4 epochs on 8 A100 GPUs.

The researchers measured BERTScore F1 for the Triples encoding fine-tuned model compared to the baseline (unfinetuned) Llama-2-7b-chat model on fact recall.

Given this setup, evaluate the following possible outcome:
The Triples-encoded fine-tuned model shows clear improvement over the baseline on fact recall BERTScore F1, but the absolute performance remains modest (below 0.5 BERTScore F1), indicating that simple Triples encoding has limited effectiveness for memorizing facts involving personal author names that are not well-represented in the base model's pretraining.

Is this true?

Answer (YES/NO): NO